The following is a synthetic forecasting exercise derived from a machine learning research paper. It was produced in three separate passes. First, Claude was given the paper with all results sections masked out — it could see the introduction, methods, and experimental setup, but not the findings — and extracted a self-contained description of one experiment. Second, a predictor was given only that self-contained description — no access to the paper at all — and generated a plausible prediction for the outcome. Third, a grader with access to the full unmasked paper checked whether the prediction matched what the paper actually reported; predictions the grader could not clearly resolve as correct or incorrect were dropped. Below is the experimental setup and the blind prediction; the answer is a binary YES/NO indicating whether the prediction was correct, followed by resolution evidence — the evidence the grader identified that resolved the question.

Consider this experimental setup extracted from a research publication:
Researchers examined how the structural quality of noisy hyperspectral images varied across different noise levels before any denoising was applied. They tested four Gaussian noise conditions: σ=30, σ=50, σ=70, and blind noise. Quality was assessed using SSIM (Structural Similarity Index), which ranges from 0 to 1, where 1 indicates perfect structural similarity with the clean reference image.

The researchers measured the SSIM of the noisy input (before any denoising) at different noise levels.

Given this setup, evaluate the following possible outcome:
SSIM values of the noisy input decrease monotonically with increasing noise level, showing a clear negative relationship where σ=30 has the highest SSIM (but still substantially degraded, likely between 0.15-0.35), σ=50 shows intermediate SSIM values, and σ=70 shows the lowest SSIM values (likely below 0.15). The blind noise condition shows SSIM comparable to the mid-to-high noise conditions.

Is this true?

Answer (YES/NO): NO